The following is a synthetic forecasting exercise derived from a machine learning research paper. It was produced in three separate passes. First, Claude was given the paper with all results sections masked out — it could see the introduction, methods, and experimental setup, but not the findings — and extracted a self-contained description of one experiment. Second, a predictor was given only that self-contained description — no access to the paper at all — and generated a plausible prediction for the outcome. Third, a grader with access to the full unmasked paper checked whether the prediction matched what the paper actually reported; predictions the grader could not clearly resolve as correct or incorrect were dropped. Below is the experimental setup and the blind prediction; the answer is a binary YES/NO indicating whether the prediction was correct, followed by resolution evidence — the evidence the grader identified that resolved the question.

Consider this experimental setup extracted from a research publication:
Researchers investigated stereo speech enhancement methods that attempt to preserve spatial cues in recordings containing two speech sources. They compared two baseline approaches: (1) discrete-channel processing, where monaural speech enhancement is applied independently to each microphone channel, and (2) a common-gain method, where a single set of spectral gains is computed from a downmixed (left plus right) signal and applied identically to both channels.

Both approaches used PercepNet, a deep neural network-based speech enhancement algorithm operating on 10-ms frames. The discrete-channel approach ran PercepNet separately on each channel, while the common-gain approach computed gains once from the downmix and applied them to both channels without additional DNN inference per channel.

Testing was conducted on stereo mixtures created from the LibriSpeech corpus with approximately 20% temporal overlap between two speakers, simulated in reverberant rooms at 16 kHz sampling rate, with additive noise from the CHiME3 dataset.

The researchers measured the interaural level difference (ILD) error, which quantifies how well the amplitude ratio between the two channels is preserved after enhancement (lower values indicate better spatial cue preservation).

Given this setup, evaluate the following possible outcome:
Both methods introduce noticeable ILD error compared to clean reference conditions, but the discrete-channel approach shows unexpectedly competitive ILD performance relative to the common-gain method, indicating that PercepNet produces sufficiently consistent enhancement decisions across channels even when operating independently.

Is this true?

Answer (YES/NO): YES